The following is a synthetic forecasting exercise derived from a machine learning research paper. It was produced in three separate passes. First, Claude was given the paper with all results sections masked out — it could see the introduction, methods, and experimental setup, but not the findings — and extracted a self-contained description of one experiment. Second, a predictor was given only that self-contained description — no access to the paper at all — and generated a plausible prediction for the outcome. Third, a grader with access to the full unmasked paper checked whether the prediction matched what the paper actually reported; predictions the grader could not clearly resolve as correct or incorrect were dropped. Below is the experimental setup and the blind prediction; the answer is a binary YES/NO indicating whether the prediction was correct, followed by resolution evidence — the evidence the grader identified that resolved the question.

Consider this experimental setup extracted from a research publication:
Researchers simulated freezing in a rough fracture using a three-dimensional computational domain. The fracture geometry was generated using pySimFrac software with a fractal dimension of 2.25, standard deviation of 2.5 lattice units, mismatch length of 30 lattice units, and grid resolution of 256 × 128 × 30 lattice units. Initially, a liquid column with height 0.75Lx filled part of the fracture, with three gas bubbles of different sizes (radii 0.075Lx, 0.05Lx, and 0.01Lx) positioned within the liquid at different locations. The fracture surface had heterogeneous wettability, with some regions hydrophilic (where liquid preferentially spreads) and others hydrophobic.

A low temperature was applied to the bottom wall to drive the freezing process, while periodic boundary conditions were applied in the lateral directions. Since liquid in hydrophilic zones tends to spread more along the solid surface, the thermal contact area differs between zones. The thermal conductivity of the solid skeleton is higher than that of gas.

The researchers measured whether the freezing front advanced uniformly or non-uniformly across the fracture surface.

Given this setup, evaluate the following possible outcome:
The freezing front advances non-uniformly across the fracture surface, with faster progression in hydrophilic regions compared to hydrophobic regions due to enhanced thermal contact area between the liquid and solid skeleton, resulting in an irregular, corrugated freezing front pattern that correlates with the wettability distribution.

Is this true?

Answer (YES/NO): YES